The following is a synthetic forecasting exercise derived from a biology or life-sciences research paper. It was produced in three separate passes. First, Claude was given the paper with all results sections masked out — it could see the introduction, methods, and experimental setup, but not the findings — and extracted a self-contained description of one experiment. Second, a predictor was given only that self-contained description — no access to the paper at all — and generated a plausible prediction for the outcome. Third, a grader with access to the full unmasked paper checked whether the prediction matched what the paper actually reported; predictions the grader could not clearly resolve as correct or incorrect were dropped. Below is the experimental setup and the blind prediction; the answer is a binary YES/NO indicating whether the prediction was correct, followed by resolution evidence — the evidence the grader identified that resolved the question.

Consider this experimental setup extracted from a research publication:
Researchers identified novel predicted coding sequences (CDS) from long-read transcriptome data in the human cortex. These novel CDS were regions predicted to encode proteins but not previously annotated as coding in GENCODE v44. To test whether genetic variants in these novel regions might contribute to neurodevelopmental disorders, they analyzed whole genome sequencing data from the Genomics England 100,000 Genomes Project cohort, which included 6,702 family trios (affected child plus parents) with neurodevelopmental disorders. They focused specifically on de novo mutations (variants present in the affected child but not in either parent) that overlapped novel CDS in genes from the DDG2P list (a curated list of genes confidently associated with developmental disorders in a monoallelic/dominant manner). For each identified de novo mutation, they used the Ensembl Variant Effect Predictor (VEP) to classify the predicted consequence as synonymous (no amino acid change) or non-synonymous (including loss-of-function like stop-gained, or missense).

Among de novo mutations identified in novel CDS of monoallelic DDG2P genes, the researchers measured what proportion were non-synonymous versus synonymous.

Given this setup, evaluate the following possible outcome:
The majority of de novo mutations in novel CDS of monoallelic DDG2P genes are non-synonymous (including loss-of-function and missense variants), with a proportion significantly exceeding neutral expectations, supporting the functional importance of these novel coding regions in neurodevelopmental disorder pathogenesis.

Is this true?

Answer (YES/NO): NO